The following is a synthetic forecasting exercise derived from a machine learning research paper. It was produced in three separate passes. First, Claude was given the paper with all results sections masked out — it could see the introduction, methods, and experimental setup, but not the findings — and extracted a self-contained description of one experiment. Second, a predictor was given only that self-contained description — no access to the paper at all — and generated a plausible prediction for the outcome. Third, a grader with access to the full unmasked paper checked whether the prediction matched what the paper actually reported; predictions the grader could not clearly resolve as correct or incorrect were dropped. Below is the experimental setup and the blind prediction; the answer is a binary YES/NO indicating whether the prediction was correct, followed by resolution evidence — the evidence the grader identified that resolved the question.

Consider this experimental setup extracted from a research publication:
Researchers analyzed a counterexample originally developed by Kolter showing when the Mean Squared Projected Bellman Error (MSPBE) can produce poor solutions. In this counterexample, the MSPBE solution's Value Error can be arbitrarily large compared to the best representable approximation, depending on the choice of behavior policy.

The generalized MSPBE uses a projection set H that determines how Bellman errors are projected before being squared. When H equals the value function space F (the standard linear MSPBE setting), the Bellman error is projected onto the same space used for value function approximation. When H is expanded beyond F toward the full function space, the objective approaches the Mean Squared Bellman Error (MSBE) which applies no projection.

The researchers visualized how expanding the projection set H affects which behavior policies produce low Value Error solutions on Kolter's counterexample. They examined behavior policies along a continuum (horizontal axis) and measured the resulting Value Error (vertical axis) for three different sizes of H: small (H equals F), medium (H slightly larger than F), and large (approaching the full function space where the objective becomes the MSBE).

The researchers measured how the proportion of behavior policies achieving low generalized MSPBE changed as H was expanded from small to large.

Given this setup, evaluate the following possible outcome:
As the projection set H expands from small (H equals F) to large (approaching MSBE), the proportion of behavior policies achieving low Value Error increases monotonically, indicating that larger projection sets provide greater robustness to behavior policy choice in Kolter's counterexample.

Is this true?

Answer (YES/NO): YES